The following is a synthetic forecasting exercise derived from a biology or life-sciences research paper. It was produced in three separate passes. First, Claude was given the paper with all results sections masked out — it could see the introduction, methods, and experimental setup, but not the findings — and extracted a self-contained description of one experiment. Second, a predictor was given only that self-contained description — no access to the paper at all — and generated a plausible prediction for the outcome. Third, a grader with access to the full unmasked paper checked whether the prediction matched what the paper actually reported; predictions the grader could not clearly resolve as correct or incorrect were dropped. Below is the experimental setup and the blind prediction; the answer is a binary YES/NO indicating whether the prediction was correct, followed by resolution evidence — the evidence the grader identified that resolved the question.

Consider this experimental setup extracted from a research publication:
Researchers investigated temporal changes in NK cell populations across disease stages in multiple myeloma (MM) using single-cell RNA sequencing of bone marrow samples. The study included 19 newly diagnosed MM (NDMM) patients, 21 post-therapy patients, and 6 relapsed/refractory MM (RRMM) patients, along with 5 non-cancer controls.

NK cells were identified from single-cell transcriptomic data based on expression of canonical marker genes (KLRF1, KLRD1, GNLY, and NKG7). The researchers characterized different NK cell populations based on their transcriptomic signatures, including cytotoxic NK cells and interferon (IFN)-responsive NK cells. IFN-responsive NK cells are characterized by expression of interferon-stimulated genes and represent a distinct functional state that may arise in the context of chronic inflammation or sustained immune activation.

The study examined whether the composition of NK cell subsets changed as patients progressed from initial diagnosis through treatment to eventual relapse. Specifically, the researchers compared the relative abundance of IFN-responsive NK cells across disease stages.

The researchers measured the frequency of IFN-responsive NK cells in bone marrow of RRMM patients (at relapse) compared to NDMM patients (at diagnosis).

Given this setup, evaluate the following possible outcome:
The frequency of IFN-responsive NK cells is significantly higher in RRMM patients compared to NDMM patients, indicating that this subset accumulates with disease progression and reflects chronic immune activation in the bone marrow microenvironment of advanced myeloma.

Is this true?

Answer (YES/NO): YES